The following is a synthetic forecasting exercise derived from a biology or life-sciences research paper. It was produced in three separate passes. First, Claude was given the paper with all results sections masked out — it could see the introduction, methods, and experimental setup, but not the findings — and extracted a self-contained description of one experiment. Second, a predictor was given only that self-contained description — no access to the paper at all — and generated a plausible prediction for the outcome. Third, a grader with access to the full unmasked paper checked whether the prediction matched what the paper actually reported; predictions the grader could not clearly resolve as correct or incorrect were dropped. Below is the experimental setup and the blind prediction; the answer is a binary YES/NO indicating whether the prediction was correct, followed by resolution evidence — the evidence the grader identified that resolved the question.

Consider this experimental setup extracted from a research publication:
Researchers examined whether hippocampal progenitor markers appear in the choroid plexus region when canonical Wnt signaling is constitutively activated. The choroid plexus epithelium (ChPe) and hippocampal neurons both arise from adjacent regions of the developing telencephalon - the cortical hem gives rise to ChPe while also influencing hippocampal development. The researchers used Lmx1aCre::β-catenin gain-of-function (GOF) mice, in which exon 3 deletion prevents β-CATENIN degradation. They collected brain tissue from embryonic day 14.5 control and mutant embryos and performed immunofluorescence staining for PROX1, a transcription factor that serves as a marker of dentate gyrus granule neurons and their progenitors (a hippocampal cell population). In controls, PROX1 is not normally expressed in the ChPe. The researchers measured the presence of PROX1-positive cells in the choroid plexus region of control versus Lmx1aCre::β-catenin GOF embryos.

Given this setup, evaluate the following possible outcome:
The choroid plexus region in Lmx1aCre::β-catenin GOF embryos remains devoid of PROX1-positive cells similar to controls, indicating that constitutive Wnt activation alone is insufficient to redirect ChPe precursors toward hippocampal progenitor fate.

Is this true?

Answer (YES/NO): NO